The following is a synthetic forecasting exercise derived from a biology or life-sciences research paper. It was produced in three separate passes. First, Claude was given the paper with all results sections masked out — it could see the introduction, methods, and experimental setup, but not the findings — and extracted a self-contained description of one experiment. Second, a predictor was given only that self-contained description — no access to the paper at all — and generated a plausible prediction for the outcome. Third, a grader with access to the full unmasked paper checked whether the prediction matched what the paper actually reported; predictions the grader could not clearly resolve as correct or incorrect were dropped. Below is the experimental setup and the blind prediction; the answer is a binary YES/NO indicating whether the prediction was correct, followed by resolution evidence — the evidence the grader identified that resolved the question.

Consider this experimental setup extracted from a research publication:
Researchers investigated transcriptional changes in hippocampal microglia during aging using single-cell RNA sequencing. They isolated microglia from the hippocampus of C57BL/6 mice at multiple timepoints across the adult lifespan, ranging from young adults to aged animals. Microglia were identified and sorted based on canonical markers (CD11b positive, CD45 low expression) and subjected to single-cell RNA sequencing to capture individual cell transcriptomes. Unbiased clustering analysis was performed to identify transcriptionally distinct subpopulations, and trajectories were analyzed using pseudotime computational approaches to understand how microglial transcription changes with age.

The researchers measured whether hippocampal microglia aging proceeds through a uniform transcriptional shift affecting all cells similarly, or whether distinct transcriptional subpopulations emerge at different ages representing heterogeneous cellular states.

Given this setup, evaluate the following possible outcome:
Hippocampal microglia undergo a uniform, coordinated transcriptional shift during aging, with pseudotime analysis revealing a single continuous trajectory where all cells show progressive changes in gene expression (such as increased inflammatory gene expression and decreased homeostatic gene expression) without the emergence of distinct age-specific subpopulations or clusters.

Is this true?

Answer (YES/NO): NO